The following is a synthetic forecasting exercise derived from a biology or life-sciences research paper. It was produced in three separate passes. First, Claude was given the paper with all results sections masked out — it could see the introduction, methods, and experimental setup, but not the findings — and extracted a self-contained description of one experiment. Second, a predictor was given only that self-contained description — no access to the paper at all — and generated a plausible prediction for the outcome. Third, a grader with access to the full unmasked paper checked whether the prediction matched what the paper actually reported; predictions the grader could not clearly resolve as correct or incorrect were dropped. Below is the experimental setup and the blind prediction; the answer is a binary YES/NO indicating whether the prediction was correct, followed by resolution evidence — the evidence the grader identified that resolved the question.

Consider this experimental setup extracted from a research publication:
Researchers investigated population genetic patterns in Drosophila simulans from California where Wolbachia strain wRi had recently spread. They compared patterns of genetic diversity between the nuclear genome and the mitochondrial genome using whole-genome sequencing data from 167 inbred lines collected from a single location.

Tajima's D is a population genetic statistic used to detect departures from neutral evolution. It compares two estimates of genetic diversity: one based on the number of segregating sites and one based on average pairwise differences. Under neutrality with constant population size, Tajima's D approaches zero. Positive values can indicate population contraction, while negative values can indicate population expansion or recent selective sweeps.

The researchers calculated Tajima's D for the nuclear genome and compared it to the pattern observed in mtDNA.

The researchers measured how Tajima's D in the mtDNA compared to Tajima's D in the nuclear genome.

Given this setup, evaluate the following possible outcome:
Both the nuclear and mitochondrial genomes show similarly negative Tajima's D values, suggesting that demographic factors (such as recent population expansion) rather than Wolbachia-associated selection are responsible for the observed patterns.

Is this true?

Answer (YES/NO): NO